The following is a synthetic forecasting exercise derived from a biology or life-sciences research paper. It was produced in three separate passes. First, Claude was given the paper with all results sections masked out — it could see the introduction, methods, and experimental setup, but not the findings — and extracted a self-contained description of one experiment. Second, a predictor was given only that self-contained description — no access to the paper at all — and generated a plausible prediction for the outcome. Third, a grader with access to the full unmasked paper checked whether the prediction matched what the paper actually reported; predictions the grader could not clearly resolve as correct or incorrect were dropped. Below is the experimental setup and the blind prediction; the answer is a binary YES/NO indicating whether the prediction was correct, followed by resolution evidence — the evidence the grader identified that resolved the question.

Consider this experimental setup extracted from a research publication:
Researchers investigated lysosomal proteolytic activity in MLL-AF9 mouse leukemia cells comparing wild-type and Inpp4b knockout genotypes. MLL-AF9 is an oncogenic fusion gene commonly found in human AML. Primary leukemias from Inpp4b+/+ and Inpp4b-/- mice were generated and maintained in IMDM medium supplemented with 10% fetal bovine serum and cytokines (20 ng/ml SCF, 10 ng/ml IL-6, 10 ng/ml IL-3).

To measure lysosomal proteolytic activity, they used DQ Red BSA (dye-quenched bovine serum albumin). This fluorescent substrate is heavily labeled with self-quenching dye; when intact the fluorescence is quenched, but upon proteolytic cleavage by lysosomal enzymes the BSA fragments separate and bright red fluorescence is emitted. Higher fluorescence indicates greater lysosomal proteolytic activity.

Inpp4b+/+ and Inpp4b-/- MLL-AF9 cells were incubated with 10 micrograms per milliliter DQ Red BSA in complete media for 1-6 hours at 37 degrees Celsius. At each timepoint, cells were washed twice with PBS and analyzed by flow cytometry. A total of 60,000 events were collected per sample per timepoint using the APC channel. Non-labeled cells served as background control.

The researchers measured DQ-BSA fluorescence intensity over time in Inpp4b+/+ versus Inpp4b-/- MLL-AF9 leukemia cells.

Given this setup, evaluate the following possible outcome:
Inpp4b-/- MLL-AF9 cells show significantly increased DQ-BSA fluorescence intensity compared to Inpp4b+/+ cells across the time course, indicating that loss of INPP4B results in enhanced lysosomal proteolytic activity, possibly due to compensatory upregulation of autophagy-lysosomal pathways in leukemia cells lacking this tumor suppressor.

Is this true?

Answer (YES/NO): NO